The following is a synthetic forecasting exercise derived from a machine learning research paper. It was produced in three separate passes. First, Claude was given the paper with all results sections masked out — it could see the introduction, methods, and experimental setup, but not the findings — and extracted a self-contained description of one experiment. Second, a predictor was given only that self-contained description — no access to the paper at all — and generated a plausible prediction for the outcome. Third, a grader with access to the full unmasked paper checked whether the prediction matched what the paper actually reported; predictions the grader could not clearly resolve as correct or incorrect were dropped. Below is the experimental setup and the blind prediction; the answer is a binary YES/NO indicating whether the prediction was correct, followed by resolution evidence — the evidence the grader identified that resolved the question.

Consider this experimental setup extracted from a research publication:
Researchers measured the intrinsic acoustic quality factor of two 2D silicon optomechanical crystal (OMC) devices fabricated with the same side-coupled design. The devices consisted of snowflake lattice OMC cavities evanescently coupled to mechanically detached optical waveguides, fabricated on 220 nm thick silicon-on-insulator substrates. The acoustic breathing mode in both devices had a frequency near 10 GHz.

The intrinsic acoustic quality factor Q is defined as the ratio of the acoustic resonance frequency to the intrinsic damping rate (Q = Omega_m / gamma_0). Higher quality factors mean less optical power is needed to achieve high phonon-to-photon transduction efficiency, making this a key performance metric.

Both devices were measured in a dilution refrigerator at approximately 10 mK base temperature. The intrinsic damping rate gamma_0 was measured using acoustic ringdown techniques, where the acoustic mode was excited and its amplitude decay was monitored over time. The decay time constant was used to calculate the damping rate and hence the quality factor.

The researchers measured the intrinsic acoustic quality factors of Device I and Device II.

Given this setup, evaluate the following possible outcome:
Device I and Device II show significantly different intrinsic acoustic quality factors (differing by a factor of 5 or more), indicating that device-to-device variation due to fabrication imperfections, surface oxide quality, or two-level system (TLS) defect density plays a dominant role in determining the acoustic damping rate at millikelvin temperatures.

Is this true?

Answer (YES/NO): YES